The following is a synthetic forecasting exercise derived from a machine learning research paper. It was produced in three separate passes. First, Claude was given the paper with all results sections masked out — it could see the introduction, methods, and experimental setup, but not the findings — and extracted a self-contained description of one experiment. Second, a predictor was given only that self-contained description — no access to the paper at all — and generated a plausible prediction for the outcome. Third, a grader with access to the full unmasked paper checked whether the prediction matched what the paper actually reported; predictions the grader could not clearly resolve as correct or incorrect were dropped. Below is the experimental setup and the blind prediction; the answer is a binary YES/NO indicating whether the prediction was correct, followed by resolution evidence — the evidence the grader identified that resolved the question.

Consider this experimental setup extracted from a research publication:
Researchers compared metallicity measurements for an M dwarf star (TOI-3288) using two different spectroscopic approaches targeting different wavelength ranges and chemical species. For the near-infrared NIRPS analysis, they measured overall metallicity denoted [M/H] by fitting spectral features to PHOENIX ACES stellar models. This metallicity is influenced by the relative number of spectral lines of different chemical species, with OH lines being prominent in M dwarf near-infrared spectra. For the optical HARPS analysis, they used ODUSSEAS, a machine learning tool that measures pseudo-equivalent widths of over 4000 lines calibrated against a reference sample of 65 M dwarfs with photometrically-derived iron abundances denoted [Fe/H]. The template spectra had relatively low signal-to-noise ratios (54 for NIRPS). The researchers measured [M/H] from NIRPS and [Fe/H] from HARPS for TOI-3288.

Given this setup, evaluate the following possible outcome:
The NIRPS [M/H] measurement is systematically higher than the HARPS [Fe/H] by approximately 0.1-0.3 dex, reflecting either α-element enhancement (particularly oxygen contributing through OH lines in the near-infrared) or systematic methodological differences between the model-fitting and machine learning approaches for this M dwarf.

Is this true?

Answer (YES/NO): NO